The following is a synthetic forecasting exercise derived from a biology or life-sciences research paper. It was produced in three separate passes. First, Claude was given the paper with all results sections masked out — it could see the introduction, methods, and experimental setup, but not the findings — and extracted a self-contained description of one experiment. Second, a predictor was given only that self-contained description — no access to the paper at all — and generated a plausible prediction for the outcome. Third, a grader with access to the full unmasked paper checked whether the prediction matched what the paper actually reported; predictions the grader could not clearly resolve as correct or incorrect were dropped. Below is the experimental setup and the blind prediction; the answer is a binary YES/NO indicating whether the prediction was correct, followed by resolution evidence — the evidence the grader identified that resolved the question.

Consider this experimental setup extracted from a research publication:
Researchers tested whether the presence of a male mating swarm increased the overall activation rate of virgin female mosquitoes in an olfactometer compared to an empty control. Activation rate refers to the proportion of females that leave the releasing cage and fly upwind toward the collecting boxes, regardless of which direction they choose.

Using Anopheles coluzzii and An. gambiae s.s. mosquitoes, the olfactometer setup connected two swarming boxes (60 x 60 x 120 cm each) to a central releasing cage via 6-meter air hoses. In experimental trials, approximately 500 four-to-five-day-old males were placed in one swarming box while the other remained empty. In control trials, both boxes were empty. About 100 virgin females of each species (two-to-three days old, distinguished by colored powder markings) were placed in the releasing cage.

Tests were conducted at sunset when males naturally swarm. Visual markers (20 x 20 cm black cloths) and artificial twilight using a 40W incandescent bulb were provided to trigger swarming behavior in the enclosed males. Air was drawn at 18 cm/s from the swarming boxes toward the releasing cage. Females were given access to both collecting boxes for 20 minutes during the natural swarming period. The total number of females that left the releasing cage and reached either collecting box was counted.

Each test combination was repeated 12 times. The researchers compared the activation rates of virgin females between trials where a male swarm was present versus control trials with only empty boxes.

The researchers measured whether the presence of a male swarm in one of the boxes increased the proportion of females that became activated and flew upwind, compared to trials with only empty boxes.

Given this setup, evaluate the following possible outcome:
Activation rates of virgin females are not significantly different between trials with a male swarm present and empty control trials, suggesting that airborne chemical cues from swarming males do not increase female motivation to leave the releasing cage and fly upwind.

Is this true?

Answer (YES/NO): YES